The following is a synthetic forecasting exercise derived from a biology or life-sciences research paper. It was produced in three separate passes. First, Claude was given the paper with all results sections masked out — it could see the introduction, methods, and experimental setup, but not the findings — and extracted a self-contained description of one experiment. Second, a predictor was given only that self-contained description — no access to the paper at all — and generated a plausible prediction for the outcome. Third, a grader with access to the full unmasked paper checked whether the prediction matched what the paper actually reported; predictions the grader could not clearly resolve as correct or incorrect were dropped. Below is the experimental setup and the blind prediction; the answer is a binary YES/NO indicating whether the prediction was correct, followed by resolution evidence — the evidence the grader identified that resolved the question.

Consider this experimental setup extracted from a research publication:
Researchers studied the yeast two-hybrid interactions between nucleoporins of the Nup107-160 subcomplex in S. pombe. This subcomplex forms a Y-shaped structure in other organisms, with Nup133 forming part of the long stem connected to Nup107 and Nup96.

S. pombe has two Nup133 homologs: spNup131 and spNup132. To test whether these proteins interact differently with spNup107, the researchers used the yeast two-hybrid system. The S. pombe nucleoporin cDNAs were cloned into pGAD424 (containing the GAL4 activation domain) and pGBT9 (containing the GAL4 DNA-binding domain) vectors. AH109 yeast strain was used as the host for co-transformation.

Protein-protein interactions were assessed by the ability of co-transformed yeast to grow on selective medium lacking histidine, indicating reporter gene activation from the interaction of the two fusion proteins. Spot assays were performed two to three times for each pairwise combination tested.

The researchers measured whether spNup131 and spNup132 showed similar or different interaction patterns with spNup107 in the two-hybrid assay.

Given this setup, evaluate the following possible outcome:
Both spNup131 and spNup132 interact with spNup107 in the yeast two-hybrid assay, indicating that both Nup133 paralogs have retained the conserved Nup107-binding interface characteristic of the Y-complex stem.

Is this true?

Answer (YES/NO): NO